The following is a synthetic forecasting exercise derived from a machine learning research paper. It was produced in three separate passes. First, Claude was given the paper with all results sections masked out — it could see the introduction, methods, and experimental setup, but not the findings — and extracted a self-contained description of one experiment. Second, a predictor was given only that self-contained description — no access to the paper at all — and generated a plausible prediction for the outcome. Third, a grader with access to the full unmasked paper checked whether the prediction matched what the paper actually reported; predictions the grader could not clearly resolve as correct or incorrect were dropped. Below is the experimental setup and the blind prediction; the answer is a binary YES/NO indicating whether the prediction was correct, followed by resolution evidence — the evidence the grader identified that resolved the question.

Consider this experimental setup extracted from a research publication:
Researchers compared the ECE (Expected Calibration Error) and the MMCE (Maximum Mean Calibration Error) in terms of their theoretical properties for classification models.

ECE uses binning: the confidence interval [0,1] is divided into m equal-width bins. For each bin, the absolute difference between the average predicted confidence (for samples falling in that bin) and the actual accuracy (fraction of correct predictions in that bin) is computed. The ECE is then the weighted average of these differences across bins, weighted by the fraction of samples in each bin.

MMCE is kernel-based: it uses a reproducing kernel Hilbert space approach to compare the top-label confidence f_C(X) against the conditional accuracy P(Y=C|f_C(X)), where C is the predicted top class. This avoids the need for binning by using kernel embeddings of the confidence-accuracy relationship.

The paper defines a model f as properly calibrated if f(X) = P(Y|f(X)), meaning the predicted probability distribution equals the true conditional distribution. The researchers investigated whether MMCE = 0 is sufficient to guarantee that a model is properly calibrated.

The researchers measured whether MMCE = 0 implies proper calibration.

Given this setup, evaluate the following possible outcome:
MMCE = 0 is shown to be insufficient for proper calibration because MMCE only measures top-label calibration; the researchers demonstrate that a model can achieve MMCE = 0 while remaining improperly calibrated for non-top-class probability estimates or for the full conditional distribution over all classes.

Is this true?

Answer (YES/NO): YES